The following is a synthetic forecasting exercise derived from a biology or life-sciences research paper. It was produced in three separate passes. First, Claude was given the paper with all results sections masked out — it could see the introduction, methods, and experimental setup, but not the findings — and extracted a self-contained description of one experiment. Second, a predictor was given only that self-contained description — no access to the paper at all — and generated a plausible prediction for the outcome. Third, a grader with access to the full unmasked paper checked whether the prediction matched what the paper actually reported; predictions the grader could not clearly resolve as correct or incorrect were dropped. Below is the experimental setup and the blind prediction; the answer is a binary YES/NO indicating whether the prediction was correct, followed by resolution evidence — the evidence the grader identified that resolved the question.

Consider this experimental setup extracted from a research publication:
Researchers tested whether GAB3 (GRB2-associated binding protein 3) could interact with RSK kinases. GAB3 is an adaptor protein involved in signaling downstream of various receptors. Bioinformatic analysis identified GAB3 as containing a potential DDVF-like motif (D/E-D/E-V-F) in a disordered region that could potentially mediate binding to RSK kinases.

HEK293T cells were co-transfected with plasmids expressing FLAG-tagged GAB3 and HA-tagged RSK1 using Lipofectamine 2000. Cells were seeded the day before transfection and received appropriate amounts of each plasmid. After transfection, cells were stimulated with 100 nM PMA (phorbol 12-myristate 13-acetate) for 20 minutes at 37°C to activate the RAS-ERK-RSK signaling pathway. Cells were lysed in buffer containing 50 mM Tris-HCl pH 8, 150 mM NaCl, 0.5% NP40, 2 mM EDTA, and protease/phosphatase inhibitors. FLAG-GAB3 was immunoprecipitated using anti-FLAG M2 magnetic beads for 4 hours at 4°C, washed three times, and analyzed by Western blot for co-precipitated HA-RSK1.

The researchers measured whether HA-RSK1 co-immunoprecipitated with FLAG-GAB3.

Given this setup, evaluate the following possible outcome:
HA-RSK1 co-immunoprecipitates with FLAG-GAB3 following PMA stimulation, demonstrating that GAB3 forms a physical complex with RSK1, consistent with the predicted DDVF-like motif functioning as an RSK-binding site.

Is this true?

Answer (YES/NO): YES